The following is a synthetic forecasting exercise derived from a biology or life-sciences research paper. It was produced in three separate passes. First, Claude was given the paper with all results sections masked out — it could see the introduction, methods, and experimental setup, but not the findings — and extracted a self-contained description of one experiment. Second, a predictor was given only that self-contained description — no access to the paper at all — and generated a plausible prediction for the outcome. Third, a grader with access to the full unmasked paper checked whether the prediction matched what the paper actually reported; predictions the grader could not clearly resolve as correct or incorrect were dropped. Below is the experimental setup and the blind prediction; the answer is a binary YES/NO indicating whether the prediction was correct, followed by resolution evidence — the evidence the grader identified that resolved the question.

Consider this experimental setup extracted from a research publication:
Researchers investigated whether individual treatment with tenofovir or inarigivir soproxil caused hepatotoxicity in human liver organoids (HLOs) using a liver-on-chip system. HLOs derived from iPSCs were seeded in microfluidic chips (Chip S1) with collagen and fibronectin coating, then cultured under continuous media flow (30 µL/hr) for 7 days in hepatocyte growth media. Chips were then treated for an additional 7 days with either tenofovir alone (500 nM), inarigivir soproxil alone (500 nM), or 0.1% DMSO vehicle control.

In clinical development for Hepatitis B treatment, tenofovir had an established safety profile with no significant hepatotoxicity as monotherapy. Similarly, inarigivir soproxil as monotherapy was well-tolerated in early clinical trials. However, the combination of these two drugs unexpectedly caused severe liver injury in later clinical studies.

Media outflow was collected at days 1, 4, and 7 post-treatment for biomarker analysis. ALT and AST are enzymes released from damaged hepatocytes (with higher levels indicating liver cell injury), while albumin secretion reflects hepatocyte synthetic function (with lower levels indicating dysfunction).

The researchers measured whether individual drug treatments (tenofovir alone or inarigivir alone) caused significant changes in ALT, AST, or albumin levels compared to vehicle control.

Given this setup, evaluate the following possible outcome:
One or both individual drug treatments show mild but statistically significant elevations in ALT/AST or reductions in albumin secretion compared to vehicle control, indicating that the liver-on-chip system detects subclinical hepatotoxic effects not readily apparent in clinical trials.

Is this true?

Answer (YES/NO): NO